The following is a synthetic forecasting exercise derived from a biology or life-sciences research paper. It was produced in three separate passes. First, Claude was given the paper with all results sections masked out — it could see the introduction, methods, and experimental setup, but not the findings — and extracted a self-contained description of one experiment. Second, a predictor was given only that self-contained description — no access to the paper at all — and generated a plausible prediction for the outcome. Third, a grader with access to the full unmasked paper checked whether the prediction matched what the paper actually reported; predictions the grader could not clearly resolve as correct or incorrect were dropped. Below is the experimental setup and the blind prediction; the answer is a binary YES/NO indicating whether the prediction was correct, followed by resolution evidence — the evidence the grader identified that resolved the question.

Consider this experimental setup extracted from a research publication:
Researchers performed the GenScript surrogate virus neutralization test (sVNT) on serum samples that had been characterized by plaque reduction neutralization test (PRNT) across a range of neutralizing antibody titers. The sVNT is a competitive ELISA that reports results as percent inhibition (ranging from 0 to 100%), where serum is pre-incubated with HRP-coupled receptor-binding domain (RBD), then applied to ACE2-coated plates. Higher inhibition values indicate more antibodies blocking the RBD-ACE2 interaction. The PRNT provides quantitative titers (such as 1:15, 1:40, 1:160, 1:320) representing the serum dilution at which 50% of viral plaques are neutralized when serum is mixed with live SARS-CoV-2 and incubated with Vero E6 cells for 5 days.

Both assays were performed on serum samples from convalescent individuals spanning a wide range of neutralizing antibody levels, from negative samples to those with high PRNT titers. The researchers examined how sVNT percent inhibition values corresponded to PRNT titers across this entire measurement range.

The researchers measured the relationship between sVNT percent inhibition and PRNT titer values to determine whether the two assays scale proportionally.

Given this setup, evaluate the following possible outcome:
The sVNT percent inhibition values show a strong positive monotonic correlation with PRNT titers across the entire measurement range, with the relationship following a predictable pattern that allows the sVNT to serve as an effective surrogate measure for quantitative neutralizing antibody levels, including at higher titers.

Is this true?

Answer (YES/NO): NO